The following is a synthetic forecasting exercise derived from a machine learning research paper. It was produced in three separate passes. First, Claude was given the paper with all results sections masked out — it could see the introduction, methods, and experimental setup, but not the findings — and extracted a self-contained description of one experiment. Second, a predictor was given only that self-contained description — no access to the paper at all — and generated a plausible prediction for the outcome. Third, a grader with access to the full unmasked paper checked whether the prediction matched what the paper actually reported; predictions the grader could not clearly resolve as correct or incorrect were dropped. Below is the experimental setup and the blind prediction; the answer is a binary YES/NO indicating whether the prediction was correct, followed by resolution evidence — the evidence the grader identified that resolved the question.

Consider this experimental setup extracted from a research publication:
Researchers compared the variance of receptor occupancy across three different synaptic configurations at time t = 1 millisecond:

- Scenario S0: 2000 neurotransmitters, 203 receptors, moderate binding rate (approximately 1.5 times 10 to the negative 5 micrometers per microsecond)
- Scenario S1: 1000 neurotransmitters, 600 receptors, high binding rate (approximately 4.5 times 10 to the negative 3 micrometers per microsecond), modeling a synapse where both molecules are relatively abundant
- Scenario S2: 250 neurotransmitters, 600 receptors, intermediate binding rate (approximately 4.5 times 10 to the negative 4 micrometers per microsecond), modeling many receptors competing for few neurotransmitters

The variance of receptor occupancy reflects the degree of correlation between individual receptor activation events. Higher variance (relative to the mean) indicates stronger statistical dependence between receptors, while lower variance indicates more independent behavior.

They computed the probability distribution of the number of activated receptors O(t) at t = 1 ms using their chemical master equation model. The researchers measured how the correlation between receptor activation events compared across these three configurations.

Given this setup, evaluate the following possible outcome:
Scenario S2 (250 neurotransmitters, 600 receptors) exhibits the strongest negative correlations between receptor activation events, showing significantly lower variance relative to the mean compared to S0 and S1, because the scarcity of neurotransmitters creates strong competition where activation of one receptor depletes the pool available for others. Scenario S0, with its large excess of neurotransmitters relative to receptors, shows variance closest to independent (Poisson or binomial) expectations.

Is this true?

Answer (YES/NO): YES